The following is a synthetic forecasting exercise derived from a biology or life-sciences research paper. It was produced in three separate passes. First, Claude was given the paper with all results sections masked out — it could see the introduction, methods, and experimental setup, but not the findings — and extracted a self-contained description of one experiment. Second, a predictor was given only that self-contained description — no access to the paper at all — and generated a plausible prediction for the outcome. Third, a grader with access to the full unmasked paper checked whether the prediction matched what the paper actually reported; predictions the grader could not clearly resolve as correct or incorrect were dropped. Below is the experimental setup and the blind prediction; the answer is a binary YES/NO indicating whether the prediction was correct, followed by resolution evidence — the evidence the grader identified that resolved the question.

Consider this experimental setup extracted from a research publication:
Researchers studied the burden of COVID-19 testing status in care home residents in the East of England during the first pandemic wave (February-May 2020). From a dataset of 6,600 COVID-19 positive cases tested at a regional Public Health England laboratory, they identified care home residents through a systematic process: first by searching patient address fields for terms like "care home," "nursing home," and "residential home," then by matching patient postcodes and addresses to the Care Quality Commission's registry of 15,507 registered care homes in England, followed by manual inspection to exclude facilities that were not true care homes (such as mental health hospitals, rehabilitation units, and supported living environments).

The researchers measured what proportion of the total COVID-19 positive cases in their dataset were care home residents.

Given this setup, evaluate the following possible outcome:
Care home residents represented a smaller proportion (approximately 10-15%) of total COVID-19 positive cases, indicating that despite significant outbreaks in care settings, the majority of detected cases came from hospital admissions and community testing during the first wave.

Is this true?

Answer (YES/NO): NO